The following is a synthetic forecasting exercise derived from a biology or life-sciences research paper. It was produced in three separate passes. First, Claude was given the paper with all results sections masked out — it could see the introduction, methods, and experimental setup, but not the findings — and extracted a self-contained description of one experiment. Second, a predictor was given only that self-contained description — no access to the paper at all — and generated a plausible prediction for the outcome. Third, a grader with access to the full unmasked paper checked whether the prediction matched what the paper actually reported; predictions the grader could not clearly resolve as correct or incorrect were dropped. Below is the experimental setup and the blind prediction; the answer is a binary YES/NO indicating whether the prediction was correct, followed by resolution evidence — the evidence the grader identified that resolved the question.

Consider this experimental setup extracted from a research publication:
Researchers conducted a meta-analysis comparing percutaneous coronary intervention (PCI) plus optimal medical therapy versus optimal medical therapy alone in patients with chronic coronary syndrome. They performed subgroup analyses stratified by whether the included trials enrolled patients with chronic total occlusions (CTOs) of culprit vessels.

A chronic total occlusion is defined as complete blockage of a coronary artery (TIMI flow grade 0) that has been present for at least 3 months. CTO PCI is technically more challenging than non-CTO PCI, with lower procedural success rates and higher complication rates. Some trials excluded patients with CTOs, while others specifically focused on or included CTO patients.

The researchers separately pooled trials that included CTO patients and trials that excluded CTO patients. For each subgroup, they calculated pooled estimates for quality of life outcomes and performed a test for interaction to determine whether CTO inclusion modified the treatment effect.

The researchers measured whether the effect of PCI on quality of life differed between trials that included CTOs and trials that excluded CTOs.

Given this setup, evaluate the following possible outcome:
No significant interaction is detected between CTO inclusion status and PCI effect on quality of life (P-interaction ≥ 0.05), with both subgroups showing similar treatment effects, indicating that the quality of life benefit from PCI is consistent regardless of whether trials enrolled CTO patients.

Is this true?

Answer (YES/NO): YES